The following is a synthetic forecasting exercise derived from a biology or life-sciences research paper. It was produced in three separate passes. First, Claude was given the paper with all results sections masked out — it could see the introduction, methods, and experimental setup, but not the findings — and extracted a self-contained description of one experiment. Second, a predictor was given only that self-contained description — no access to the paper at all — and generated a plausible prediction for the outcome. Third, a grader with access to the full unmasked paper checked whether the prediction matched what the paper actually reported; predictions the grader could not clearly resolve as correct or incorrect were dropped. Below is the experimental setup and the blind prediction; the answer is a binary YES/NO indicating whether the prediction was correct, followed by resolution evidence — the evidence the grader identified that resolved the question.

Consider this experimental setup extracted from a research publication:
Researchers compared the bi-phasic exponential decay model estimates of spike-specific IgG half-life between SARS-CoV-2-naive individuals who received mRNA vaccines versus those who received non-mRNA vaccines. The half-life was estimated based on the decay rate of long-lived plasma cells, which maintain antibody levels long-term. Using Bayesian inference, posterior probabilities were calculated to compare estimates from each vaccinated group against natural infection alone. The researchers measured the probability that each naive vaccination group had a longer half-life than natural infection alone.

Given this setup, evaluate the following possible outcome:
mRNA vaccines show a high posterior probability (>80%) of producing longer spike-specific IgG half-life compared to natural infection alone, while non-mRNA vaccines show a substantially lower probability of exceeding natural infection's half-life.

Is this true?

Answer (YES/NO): NO